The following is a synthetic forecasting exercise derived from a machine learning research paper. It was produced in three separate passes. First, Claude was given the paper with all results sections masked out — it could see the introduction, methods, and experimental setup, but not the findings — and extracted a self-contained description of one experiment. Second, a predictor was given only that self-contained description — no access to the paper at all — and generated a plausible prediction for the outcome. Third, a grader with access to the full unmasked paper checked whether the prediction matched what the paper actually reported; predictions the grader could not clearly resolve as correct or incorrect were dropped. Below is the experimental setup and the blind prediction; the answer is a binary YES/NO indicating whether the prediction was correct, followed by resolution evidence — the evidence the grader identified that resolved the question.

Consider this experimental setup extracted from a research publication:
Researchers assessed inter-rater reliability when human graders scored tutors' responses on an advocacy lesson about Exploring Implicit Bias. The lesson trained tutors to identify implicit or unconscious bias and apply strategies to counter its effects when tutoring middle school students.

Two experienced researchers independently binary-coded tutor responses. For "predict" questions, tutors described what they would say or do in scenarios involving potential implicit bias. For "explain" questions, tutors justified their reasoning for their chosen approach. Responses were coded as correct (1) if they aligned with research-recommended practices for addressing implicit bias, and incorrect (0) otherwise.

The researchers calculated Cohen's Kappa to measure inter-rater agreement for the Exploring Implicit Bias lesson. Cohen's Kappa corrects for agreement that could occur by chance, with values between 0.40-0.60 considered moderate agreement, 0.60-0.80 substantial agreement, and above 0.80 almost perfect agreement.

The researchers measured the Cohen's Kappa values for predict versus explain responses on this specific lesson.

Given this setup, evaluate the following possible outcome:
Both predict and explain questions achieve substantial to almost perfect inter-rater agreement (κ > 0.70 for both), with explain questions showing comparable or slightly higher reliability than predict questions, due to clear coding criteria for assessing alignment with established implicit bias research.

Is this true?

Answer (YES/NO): NO